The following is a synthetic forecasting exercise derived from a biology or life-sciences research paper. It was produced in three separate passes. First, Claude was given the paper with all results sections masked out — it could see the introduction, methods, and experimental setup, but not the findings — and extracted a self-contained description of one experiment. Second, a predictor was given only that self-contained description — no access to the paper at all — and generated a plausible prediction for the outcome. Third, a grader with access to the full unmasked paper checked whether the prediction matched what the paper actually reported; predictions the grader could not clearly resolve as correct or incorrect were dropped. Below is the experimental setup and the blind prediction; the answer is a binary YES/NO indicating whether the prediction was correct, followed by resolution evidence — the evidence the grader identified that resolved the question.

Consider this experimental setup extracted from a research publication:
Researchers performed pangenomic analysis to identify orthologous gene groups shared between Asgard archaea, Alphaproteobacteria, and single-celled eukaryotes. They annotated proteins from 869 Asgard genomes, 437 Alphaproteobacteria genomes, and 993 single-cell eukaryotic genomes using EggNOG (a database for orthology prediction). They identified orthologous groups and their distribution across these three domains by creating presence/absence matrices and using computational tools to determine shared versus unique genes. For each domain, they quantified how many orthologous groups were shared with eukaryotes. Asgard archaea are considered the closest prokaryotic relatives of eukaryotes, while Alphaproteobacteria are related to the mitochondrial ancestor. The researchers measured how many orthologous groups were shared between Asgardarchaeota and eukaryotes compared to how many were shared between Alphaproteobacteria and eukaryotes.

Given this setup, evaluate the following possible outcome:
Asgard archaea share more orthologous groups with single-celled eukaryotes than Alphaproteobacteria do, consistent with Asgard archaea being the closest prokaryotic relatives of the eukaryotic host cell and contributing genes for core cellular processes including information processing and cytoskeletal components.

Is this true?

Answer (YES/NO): NO